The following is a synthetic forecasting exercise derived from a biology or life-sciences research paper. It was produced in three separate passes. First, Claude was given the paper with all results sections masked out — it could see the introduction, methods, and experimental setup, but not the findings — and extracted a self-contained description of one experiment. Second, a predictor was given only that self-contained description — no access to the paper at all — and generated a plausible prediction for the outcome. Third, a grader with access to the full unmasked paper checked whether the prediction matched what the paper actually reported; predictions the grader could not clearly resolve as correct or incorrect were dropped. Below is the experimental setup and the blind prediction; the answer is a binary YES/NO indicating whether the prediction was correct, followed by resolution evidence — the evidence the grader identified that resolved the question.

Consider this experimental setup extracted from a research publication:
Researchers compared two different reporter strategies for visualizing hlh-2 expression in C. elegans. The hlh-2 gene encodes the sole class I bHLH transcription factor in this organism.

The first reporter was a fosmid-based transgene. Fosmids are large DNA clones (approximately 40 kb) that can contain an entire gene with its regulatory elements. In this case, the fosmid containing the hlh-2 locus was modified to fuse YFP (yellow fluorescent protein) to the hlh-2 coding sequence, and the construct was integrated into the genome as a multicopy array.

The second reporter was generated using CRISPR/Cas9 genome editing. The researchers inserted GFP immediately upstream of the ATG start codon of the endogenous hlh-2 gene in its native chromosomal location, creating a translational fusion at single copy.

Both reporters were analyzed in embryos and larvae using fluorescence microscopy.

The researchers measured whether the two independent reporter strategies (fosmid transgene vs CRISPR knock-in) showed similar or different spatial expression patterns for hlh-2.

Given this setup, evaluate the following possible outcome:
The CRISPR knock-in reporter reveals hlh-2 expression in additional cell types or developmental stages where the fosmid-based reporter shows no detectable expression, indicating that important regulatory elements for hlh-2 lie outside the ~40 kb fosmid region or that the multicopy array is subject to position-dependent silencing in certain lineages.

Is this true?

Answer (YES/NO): NO